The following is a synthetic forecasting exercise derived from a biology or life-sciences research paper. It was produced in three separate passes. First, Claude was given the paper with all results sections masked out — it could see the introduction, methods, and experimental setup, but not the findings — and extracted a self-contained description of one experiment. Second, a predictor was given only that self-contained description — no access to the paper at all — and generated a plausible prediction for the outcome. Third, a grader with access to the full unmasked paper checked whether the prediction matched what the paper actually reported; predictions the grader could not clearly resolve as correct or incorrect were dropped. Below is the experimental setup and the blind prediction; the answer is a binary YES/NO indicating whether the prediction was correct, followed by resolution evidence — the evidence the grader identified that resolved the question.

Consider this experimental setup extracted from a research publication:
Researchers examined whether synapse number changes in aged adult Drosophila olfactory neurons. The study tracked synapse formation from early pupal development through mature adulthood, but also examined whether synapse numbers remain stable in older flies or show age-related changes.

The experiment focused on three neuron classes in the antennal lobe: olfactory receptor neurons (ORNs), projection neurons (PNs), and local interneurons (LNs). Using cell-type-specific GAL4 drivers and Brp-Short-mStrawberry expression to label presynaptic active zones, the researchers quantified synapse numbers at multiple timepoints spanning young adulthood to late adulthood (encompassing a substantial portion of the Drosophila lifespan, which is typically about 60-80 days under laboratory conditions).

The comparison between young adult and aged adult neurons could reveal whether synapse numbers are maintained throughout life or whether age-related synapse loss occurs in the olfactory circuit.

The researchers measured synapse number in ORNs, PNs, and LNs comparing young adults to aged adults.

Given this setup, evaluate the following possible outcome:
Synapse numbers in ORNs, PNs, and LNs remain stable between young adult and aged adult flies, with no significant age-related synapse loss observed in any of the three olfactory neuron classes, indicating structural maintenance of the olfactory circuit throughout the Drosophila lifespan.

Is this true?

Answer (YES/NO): NO